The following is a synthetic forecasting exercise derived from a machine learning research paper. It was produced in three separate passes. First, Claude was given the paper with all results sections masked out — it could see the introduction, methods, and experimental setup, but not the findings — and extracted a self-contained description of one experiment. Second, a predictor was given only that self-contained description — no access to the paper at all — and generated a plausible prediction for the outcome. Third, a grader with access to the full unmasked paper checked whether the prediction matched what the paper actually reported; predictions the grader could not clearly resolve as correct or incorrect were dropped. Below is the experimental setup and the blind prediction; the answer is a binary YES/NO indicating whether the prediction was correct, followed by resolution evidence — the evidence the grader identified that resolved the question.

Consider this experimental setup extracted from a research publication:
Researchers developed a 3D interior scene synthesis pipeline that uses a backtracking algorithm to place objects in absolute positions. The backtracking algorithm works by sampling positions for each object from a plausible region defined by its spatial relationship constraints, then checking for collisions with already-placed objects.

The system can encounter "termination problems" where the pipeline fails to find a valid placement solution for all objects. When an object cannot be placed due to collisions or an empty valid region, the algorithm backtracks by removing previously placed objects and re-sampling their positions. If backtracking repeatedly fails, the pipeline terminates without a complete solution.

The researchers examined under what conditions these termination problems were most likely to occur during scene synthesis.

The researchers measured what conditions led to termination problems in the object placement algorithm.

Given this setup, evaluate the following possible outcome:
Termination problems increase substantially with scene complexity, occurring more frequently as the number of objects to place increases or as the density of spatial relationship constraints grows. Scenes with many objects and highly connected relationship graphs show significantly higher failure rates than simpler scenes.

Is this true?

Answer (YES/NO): YES